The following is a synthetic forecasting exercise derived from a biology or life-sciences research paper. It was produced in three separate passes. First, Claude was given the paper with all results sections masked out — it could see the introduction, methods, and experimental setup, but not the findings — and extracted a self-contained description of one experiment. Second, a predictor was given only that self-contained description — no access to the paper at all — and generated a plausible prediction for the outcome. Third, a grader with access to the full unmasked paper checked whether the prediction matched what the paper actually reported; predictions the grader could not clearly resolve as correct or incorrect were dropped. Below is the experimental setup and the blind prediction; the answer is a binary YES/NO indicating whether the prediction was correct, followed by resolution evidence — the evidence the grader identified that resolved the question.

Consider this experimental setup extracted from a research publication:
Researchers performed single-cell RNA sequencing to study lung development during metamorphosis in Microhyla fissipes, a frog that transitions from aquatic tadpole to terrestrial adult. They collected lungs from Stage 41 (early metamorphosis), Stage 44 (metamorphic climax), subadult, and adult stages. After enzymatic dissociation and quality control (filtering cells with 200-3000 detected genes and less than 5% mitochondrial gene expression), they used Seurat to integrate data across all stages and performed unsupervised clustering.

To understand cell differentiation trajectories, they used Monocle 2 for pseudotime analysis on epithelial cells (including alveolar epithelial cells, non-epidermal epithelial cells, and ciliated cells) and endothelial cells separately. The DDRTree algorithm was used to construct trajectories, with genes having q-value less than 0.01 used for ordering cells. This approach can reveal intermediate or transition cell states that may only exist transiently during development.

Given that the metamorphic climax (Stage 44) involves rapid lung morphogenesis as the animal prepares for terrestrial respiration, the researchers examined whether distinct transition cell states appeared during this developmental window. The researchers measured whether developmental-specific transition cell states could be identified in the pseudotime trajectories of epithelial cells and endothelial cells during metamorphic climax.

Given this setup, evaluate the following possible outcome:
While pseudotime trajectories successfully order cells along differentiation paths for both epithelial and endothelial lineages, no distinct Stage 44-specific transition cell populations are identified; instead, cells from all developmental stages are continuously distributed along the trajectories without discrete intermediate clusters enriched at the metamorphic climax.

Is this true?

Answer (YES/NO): NO